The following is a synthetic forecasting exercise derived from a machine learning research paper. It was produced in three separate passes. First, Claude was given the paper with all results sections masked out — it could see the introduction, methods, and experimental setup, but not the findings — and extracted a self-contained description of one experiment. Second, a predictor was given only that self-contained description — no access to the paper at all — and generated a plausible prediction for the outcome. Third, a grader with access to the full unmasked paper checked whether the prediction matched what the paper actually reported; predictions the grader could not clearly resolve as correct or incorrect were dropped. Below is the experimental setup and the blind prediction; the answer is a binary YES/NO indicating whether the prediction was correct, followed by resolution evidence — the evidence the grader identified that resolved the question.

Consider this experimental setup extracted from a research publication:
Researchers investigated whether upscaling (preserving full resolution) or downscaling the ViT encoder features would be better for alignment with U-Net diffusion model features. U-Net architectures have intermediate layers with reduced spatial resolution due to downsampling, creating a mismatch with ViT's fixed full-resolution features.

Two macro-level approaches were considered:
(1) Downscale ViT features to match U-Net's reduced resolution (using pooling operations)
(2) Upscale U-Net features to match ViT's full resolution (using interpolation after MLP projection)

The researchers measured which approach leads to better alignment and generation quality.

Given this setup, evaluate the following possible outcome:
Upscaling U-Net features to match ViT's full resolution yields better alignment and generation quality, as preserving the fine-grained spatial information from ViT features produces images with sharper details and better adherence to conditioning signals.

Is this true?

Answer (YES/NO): YES